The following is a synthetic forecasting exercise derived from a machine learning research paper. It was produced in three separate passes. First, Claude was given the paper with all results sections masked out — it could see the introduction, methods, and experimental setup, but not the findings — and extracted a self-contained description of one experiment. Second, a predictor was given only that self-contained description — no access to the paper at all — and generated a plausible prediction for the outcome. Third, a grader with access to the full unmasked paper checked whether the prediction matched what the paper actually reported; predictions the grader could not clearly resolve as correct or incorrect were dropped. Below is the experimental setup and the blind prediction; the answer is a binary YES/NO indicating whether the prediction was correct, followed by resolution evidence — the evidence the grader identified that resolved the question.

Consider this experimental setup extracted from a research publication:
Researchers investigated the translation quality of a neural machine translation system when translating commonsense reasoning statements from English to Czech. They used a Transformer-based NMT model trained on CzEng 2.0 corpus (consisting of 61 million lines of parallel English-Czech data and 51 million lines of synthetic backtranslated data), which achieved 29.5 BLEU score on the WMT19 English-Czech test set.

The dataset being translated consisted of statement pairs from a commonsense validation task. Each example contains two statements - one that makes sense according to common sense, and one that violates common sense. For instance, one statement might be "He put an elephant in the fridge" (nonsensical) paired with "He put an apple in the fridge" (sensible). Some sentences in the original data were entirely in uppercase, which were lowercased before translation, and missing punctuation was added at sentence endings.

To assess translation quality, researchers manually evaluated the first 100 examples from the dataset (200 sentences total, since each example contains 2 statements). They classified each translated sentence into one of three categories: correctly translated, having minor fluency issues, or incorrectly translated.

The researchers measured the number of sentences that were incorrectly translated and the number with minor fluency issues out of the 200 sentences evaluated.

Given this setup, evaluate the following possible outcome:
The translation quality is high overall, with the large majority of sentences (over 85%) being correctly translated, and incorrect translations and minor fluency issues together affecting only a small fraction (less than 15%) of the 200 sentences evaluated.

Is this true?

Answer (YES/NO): YES